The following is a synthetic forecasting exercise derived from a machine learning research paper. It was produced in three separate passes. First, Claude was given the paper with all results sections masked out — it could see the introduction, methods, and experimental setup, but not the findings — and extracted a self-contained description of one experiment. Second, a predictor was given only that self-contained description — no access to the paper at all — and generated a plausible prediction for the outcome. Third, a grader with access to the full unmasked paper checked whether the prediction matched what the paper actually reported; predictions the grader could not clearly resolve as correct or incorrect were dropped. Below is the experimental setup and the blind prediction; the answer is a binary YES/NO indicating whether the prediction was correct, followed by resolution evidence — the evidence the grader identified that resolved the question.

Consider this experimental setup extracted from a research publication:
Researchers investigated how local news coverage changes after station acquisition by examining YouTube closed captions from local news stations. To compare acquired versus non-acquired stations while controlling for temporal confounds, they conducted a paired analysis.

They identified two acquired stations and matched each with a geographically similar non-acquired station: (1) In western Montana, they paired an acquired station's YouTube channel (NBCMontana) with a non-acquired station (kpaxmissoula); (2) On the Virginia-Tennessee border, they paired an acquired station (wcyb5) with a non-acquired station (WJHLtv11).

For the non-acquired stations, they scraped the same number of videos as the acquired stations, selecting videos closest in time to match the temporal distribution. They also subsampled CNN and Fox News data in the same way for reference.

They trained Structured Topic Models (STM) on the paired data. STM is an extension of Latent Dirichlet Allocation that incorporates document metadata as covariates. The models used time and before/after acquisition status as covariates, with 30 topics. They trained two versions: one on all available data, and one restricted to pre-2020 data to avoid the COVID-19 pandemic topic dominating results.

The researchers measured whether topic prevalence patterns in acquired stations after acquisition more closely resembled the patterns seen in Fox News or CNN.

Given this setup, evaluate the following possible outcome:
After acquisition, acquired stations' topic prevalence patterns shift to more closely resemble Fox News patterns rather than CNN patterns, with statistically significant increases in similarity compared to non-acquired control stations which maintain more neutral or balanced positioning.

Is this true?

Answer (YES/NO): NO